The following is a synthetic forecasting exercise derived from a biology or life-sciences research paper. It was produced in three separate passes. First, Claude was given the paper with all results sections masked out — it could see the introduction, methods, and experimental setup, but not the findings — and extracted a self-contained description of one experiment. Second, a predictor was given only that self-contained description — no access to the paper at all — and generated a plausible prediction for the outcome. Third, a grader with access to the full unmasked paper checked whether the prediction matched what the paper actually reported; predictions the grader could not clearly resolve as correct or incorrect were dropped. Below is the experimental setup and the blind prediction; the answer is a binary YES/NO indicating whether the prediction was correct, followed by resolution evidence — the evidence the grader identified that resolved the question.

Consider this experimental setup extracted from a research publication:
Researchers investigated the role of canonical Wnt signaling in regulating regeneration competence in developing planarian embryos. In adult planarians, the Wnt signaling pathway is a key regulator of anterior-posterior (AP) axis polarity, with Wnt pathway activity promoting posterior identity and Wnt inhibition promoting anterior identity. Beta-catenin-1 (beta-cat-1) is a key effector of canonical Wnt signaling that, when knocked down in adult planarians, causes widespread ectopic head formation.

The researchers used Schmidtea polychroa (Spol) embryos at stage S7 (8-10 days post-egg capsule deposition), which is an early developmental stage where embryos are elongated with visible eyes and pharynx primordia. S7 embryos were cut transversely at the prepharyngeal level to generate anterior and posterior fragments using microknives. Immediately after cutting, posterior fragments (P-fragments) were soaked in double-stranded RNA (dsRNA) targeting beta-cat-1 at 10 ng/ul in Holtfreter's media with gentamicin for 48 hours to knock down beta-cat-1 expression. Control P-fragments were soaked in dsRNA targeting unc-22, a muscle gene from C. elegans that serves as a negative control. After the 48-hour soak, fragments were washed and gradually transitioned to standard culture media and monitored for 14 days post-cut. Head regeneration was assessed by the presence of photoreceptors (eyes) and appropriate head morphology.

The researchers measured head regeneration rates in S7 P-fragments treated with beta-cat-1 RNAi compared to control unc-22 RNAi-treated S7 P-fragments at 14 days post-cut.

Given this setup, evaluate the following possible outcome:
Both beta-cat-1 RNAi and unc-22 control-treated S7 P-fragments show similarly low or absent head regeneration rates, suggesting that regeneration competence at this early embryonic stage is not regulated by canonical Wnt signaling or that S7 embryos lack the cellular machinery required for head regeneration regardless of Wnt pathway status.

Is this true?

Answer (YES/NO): NO